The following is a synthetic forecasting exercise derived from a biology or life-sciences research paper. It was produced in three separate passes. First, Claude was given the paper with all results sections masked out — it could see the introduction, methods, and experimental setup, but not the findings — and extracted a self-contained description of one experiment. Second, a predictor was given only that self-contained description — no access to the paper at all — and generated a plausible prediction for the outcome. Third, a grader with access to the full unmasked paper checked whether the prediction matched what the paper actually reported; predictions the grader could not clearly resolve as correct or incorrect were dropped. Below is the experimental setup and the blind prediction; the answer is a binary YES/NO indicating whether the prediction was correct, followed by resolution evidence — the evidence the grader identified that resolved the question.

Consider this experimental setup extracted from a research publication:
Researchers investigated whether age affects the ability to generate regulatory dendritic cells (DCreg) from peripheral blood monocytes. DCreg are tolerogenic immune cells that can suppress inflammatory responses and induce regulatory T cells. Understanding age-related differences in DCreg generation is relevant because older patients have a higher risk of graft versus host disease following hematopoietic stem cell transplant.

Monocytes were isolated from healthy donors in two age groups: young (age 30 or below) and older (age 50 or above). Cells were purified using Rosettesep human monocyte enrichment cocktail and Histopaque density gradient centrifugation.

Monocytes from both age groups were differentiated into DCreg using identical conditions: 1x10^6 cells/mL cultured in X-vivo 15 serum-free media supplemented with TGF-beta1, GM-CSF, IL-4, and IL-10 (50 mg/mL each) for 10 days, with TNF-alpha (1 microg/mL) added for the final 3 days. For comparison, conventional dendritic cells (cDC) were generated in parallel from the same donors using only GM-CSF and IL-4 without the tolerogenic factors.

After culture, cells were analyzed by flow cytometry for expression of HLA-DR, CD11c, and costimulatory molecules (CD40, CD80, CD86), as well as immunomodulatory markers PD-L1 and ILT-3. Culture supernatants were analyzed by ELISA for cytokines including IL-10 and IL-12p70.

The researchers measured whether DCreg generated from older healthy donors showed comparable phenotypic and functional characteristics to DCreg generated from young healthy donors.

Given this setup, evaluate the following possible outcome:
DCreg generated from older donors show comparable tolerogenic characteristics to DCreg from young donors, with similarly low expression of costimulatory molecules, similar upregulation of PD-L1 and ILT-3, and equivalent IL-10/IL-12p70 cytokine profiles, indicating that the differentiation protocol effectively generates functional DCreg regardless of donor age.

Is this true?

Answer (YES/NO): YES